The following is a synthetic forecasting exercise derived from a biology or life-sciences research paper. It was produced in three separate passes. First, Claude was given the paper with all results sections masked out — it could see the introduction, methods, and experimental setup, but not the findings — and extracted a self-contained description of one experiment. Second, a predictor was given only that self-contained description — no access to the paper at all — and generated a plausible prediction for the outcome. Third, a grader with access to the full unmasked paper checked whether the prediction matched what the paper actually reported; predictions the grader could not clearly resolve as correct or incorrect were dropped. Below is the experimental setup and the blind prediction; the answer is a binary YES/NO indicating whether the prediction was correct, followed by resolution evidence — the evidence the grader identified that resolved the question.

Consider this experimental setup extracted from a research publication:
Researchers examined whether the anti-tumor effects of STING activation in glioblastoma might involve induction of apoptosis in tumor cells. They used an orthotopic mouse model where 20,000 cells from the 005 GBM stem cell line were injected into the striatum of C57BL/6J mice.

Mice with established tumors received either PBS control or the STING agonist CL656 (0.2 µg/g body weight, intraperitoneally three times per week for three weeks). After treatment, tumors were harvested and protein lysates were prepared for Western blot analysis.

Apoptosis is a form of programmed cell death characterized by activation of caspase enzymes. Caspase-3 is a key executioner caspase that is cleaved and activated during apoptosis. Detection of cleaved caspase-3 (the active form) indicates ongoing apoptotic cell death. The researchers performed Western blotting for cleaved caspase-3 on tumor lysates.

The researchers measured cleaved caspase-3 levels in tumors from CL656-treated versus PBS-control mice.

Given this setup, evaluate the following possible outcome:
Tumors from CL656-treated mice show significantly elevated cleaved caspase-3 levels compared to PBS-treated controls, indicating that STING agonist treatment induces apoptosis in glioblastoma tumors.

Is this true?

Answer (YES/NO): YES